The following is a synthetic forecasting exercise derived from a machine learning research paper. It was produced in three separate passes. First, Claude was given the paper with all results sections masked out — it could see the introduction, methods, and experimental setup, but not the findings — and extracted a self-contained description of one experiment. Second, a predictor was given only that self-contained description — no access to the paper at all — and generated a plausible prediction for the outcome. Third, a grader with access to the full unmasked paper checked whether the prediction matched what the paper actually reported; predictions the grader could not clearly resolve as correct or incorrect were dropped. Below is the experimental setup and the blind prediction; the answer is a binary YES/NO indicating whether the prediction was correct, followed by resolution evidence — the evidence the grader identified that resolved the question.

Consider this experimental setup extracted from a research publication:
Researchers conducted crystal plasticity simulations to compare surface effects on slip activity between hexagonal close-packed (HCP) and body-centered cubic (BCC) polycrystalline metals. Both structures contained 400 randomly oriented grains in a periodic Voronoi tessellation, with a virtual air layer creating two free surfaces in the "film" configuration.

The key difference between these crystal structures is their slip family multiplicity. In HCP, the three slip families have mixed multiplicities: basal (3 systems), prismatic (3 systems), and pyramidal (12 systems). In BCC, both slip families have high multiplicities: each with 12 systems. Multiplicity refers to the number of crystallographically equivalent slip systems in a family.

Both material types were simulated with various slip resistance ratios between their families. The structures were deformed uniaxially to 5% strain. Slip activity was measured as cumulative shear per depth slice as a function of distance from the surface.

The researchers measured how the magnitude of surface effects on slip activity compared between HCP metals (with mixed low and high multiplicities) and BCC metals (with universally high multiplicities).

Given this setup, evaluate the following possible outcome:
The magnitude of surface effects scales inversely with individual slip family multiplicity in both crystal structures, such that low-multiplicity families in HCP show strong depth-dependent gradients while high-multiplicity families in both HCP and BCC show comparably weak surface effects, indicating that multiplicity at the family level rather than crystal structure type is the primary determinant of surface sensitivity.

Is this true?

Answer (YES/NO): NO